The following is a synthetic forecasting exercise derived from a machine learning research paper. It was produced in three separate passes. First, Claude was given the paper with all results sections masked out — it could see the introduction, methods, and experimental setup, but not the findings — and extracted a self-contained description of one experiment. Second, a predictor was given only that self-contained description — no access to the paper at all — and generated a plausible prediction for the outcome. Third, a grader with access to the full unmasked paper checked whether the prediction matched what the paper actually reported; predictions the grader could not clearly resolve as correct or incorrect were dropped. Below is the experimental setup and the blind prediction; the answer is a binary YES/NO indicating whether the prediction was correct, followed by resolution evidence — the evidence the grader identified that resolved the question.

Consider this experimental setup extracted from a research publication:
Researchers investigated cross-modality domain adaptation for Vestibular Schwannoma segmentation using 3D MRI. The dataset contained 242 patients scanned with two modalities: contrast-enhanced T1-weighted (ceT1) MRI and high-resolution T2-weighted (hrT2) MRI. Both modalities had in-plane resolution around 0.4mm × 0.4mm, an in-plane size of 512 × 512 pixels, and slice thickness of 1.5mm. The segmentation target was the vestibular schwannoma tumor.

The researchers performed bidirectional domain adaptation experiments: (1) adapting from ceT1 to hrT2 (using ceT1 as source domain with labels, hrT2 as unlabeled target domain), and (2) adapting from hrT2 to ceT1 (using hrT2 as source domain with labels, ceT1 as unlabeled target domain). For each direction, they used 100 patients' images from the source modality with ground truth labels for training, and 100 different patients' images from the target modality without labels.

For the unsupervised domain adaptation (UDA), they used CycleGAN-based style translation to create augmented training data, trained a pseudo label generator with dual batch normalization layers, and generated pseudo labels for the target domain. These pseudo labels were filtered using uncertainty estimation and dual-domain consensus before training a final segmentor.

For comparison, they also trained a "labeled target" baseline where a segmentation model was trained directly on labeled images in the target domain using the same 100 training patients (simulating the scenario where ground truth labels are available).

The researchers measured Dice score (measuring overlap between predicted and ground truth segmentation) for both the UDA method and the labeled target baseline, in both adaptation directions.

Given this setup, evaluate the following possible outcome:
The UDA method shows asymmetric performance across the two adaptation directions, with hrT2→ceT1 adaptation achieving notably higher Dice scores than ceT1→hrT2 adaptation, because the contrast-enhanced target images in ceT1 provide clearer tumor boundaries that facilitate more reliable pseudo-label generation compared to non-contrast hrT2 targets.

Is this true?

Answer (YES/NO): NO